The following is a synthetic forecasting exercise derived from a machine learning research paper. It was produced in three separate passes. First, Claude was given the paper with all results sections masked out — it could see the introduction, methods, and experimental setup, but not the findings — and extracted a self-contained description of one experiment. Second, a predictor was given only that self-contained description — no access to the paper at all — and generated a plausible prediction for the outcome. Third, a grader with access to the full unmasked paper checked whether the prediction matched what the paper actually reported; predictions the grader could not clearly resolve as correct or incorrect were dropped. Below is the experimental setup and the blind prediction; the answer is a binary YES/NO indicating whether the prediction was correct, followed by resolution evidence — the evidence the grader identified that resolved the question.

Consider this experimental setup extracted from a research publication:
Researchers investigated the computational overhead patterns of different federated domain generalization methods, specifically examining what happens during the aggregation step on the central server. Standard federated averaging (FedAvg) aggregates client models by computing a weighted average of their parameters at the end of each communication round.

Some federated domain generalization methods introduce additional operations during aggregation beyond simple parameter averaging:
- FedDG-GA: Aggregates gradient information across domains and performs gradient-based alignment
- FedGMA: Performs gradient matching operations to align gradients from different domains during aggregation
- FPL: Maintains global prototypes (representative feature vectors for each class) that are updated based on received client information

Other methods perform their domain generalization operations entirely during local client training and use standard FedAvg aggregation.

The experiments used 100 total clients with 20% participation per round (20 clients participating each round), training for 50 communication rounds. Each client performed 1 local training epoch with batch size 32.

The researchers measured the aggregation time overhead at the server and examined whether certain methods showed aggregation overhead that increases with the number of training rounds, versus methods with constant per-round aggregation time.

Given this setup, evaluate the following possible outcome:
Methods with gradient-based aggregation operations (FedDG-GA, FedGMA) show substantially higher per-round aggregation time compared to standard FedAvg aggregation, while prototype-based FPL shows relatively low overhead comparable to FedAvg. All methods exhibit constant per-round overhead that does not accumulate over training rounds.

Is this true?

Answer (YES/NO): NO